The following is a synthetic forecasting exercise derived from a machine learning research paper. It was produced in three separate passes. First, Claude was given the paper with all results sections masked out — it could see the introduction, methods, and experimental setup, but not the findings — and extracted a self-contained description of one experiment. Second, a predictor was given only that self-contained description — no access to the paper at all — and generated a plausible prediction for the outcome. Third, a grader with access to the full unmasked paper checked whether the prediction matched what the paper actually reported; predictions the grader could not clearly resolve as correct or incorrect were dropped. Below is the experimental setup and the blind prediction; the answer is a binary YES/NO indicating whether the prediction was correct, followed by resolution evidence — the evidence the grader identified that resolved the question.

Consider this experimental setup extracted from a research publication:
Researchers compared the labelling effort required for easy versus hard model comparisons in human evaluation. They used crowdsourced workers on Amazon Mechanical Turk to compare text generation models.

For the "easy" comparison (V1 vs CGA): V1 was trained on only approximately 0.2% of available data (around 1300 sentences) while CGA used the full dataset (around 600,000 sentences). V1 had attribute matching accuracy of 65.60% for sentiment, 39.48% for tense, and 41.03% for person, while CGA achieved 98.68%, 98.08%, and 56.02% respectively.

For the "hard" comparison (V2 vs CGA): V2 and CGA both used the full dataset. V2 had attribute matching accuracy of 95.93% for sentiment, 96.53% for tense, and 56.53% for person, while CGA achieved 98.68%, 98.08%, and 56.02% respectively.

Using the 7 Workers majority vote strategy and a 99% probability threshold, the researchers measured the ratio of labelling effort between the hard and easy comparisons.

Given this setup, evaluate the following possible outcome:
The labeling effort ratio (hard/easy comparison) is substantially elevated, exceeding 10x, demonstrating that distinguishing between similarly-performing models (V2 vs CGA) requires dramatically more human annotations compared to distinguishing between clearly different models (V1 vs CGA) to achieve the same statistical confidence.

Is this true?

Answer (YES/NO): NO